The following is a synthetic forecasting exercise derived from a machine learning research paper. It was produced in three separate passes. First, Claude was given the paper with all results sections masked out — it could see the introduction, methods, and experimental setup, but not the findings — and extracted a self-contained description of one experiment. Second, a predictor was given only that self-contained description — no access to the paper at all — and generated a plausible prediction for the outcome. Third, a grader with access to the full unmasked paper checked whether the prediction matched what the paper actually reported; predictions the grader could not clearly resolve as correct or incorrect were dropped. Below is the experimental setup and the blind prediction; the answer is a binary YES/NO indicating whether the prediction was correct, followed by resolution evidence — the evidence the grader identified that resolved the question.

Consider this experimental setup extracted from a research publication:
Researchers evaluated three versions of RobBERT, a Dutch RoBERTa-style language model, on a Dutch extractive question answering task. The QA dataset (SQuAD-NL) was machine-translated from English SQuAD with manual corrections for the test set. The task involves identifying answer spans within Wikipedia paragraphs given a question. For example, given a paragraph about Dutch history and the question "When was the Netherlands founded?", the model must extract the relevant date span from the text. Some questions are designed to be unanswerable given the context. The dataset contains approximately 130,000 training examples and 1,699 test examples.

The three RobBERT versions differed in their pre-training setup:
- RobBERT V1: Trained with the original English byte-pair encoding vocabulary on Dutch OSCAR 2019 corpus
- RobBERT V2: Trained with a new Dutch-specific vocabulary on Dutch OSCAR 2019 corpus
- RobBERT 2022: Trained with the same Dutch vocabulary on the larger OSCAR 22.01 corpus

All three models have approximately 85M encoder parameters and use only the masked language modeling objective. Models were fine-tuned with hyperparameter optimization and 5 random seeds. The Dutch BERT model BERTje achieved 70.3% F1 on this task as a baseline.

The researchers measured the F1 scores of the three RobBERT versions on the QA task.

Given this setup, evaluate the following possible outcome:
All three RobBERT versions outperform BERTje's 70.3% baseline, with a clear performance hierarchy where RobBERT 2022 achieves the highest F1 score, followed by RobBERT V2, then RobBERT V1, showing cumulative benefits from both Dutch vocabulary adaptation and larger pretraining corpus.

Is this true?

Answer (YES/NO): NO